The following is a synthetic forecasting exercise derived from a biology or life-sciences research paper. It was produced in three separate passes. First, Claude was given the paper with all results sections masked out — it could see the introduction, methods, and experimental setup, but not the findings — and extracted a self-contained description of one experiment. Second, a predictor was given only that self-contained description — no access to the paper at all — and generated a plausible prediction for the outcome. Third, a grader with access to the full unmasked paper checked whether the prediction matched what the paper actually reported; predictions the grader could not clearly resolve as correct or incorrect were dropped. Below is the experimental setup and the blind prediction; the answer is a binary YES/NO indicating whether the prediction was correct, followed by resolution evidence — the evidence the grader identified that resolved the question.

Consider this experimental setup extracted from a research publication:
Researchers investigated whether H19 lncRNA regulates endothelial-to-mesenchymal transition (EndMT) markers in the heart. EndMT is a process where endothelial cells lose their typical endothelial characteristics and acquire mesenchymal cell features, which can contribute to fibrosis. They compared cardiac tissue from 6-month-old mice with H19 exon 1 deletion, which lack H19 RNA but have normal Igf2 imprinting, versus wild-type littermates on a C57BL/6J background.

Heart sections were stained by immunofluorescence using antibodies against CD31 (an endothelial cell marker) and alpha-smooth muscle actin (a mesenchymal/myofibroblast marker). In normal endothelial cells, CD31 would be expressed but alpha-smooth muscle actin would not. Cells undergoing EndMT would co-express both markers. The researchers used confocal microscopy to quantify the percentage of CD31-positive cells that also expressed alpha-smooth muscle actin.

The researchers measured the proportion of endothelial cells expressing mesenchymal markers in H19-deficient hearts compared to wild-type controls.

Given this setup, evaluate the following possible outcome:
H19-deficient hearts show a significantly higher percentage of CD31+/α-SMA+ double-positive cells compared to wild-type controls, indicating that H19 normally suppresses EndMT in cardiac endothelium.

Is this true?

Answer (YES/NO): YES